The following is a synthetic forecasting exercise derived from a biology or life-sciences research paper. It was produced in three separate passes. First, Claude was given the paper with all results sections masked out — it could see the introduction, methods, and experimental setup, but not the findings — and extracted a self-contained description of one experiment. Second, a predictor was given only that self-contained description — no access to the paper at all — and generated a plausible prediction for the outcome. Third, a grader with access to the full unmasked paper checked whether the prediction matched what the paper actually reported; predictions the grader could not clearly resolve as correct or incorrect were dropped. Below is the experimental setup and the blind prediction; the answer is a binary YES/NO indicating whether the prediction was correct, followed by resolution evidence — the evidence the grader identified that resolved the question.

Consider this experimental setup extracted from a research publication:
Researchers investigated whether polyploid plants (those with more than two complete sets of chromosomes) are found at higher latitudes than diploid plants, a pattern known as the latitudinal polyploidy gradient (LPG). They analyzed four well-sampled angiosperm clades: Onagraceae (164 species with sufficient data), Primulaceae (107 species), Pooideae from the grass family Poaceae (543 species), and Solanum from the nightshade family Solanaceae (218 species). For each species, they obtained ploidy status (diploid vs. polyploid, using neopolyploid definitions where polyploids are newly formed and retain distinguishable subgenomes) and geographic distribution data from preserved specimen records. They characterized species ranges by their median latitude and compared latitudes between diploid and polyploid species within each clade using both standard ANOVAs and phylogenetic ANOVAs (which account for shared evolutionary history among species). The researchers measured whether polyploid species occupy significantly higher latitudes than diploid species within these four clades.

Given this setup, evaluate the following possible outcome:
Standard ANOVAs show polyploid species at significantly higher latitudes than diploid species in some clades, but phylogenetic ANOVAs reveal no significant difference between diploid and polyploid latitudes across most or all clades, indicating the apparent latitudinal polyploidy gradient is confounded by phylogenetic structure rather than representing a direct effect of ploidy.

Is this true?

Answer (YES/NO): YES